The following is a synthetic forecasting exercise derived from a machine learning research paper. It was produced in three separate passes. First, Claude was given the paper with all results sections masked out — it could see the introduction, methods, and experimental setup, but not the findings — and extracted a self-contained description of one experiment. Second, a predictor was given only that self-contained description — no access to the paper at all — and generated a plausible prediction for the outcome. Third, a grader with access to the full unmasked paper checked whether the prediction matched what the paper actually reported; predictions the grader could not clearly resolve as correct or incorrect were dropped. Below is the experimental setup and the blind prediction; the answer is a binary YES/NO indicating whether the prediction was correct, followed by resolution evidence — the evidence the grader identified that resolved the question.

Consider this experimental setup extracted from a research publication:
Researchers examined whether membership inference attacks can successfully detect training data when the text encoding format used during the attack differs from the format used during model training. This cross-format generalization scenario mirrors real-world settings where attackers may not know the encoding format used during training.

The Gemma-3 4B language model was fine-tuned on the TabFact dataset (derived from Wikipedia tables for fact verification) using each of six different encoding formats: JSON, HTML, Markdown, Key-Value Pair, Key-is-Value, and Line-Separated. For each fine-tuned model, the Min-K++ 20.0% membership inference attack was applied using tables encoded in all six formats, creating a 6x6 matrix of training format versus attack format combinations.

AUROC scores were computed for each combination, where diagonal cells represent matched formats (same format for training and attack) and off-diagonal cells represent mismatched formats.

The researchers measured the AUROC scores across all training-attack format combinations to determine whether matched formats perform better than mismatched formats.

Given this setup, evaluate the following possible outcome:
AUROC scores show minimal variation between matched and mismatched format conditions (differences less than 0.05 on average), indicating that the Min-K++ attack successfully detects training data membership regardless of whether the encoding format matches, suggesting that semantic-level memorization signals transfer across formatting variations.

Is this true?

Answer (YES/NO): NO